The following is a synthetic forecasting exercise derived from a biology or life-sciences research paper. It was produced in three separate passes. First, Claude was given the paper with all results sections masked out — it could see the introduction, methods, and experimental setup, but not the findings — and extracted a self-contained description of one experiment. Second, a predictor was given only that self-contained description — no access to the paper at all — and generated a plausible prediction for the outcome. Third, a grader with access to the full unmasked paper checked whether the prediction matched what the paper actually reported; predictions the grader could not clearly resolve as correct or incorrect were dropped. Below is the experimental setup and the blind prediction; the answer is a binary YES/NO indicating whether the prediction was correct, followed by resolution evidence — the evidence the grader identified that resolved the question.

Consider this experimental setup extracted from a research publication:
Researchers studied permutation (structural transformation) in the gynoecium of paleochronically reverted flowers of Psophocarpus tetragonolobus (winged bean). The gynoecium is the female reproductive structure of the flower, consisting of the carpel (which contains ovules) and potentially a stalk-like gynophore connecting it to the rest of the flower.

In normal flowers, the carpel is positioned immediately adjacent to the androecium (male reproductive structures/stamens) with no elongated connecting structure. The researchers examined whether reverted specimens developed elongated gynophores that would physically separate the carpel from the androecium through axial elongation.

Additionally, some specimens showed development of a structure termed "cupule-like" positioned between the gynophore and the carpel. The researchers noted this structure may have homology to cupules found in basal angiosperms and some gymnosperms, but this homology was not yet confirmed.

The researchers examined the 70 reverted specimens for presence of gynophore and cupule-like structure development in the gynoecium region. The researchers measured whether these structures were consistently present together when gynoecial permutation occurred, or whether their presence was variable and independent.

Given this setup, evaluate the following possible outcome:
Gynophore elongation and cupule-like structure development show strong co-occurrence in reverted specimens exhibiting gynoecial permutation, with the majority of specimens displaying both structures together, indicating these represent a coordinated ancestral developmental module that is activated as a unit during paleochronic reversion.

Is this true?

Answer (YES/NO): NO